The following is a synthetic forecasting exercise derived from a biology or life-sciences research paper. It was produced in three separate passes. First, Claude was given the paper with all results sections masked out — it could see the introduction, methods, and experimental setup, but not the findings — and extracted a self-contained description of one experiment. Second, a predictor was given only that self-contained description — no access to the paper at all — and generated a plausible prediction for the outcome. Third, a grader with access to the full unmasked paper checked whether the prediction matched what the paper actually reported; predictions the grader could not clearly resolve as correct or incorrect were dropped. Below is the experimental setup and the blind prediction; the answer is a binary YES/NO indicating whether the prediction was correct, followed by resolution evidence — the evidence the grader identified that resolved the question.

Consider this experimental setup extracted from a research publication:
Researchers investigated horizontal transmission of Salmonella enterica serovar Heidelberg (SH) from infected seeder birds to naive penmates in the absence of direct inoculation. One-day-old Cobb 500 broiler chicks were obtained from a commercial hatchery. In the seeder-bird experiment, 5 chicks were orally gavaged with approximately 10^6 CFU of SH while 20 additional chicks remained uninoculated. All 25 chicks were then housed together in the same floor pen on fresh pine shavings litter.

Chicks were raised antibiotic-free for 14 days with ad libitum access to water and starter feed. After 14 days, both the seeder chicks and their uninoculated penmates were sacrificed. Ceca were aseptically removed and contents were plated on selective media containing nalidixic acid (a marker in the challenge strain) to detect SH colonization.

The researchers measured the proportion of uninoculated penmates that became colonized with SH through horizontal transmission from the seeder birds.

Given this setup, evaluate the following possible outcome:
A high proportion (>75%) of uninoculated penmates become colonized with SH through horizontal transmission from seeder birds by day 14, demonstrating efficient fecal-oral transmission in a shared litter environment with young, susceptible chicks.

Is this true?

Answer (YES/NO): NO